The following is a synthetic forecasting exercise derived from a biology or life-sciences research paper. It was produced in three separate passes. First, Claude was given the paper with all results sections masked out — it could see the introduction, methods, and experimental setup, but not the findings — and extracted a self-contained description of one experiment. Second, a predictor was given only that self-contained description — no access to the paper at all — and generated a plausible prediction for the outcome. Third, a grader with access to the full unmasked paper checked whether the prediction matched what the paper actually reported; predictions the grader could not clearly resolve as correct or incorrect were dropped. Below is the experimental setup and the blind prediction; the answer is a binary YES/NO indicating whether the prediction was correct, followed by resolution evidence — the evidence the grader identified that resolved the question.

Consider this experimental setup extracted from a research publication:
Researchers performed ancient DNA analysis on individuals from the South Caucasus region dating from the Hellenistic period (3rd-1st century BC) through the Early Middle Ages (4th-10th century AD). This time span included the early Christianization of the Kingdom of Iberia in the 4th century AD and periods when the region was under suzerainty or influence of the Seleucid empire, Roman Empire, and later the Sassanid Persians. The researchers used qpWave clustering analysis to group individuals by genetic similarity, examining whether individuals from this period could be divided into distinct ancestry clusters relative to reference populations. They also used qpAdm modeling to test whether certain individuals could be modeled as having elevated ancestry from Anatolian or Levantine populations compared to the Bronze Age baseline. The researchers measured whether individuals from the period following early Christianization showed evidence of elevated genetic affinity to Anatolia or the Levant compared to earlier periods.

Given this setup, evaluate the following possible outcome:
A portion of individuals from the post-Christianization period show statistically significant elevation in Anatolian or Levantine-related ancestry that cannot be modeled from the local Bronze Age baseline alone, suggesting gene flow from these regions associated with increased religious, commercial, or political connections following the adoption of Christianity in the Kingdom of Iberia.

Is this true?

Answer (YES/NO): YES